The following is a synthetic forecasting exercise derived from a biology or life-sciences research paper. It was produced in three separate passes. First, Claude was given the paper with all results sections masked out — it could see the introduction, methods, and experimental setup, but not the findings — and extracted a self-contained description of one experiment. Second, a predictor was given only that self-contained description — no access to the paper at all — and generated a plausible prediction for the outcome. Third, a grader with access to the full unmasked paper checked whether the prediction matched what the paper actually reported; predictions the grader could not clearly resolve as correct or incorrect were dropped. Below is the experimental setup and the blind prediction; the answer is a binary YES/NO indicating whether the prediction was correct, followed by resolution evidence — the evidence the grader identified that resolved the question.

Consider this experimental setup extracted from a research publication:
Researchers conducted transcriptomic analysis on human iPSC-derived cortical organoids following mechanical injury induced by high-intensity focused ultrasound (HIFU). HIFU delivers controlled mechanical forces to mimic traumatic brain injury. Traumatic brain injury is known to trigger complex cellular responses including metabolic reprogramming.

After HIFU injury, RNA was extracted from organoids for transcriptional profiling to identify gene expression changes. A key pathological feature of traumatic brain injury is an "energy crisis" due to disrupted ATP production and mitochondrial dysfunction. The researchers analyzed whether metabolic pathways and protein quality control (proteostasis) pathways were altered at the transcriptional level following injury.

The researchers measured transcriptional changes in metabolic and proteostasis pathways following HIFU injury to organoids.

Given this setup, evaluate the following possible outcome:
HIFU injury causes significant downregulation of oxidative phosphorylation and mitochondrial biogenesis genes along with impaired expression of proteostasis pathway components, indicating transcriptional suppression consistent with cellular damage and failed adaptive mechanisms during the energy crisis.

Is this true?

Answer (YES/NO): NO